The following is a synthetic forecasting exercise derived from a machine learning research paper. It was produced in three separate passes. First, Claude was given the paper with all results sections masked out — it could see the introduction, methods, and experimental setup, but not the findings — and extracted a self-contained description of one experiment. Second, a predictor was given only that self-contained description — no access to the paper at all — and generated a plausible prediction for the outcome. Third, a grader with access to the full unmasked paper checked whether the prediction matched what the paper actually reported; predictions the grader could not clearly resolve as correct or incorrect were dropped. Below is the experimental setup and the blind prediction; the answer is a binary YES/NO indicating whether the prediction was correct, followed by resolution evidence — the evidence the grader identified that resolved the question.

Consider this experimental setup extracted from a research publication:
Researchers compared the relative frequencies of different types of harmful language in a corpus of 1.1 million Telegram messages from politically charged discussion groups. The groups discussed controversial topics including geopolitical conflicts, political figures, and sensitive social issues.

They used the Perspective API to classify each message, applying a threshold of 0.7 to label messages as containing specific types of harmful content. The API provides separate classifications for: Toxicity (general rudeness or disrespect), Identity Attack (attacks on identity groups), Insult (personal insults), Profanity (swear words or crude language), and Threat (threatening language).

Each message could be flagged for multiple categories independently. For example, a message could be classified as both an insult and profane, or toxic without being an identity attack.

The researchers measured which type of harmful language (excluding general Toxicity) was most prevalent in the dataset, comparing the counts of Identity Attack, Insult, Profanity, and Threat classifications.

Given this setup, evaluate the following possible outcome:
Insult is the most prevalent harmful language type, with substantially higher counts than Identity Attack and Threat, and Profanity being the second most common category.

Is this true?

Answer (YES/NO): NO